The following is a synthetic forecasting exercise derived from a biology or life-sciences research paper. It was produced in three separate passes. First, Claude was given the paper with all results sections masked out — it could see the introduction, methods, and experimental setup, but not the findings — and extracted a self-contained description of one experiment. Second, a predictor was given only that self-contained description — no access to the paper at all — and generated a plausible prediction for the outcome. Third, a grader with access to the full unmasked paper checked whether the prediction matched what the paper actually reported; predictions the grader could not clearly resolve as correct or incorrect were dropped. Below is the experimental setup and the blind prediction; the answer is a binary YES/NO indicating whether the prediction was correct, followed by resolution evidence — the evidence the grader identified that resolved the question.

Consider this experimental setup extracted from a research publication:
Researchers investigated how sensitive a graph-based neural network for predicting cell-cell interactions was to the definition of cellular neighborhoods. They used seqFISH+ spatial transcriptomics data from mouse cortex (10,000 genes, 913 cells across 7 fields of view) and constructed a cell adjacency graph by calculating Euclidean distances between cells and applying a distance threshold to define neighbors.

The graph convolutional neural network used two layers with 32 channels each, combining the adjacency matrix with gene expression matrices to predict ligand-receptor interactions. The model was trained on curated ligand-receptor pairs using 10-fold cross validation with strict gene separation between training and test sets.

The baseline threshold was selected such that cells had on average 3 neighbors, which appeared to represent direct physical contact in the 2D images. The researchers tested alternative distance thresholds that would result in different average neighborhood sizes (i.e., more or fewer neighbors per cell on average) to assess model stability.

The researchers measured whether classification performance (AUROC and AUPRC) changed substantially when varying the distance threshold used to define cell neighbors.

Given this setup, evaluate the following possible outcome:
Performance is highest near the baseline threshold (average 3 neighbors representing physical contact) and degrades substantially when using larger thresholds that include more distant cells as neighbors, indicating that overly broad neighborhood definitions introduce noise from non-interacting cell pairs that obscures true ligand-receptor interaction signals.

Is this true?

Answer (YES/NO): NO